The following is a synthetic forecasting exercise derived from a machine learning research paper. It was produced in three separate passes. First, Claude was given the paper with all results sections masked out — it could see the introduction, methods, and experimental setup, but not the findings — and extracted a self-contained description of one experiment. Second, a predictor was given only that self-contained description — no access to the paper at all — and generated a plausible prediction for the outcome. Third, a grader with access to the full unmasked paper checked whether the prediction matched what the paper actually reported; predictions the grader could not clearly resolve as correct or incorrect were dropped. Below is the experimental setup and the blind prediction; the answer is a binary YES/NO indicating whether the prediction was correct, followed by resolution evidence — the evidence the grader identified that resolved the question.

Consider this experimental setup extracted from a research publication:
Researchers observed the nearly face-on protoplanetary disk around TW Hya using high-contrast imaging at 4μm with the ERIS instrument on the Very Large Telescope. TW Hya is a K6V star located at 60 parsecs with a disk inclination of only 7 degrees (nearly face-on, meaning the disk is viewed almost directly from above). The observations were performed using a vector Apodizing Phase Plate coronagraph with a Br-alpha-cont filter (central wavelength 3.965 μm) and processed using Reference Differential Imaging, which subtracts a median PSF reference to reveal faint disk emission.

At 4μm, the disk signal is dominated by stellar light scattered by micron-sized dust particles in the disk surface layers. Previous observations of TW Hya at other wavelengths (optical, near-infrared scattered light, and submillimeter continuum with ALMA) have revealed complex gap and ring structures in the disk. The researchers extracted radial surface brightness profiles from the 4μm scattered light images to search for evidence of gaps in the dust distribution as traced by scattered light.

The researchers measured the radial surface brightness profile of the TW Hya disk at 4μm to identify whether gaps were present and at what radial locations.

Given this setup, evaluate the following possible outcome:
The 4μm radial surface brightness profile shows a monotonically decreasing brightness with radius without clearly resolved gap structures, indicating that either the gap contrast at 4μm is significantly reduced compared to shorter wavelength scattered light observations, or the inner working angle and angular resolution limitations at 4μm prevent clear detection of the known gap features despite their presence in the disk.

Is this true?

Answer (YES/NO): NO